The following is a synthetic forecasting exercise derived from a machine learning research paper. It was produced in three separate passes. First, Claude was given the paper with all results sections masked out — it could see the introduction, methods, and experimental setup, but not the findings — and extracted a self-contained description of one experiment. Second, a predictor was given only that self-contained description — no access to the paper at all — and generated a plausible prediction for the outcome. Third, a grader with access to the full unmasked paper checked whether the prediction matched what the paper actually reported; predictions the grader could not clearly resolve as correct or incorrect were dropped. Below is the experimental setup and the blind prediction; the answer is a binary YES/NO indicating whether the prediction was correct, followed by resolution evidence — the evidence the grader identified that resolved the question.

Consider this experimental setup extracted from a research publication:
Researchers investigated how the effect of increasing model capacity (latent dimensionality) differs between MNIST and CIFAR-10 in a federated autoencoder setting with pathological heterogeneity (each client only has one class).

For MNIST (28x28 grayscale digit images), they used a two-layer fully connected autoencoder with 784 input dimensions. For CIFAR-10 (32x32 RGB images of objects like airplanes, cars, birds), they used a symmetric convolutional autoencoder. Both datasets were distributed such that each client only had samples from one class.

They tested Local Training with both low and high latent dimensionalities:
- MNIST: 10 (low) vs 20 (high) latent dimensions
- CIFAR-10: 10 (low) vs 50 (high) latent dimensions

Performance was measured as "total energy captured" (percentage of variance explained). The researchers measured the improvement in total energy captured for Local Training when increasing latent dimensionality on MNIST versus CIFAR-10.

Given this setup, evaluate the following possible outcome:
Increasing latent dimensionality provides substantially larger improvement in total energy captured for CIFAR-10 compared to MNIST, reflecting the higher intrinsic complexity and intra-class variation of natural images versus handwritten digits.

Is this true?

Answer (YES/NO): YES